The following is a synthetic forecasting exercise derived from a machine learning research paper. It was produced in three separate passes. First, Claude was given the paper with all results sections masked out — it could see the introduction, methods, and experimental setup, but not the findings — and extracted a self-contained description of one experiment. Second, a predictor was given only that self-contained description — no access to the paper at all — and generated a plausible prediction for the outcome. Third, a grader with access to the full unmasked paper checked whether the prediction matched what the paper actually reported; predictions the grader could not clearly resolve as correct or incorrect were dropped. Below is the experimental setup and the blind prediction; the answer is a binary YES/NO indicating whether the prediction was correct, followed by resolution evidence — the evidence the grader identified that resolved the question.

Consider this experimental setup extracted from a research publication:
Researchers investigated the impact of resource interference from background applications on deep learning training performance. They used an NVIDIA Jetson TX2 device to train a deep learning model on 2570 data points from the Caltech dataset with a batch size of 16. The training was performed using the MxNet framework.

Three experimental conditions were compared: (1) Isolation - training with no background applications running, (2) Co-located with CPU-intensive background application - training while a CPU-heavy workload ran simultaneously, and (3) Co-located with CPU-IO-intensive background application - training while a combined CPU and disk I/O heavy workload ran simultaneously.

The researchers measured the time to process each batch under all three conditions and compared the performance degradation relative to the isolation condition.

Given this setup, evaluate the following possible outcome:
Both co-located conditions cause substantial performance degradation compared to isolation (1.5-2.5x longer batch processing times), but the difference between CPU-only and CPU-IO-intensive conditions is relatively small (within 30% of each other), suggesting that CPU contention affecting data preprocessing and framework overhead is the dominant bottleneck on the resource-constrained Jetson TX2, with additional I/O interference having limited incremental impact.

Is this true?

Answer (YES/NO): NO